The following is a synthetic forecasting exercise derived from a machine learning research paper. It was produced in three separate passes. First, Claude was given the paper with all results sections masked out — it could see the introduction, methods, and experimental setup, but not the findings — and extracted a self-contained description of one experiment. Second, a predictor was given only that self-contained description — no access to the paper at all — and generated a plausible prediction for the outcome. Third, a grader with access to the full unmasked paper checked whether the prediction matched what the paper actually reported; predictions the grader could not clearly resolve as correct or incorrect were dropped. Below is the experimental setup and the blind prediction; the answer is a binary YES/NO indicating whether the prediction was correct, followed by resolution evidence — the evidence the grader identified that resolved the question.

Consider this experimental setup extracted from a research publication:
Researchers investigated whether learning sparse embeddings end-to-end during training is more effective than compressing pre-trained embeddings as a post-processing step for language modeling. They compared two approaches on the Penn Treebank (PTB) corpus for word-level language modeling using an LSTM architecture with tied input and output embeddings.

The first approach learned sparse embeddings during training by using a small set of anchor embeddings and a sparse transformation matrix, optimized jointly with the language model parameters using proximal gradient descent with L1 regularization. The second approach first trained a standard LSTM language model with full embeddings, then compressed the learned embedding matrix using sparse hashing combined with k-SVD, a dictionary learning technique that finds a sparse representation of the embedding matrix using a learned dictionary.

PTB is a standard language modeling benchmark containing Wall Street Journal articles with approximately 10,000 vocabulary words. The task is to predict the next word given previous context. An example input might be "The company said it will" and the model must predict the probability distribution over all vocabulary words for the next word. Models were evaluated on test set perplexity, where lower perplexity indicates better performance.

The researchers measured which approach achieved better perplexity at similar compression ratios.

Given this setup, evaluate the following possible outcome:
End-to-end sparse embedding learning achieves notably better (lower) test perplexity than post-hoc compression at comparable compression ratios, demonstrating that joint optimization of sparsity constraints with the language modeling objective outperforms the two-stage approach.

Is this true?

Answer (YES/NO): YES